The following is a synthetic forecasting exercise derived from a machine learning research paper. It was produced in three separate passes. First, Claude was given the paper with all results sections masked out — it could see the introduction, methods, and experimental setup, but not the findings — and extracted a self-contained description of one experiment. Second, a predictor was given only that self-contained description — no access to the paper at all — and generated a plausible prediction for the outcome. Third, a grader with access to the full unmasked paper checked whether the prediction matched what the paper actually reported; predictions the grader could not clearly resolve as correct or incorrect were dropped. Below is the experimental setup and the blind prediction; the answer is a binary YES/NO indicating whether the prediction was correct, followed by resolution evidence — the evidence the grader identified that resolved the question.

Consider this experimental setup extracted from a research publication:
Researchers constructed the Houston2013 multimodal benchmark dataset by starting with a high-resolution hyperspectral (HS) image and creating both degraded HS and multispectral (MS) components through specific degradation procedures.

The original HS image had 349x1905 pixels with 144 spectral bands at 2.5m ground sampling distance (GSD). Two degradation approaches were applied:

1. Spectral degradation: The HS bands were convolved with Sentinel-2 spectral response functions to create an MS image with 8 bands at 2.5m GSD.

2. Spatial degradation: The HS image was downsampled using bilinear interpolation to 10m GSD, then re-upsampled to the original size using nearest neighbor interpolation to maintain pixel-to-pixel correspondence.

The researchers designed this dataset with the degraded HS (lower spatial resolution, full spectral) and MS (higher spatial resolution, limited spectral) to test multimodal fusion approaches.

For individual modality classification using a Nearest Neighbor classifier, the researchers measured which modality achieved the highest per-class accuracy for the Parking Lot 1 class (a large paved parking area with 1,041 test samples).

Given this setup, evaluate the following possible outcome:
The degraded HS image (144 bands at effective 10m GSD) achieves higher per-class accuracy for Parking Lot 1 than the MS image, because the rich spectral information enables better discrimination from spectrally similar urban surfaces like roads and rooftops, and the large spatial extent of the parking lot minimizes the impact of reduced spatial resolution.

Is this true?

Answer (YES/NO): YES